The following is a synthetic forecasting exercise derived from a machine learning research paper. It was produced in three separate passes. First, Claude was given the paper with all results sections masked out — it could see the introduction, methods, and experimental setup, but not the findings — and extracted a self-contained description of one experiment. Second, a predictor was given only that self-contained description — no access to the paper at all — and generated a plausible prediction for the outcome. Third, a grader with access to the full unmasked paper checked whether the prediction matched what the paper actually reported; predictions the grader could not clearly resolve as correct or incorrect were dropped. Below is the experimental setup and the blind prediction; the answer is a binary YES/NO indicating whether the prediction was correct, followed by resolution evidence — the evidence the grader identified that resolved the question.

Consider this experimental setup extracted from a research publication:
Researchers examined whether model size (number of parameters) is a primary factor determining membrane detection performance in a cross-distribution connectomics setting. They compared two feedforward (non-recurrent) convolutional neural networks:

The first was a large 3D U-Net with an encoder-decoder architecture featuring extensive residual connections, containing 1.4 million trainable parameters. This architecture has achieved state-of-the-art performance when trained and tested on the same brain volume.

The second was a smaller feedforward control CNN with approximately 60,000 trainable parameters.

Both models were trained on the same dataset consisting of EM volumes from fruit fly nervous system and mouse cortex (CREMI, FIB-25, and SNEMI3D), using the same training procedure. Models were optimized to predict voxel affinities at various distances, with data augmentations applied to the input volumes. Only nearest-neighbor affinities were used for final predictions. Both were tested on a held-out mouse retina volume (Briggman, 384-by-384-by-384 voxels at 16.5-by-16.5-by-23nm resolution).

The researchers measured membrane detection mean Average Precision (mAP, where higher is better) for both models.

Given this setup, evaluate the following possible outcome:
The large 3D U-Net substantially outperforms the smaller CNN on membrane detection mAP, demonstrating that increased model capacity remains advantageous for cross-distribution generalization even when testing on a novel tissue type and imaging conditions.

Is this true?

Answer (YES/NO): NO